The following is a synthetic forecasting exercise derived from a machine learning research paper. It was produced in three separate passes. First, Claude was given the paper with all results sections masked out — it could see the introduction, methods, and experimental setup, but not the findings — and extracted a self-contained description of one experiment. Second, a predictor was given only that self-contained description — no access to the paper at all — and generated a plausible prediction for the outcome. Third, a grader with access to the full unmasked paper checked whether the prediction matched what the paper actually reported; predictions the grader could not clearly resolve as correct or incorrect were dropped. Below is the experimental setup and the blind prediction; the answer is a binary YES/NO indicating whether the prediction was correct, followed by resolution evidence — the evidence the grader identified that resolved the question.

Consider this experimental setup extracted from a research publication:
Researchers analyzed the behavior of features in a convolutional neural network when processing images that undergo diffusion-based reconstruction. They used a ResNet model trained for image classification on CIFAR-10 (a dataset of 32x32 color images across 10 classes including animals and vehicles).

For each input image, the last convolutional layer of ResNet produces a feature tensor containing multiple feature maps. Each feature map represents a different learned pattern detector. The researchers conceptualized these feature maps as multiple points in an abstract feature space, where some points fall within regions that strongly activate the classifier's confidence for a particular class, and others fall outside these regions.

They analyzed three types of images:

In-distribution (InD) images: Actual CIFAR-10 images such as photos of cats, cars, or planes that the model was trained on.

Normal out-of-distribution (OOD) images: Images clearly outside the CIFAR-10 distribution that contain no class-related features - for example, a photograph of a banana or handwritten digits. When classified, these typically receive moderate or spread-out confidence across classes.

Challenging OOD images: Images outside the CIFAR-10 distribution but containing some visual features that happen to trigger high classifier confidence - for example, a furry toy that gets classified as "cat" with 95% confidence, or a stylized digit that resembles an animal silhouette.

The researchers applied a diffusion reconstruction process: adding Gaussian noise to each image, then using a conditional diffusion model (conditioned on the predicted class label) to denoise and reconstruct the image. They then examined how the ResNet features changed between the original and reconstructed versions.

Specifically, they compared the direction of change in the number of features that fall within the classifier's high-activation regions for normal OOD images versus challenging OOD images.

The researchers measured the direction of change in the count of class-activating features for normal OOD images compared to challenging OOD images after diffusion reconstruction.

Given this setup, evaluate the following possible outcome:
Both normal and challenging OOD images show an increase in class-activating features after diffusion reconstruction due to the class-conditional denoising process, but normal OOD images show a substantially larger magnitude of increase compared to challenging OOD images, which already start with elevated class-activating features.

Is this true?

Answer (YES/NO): NO